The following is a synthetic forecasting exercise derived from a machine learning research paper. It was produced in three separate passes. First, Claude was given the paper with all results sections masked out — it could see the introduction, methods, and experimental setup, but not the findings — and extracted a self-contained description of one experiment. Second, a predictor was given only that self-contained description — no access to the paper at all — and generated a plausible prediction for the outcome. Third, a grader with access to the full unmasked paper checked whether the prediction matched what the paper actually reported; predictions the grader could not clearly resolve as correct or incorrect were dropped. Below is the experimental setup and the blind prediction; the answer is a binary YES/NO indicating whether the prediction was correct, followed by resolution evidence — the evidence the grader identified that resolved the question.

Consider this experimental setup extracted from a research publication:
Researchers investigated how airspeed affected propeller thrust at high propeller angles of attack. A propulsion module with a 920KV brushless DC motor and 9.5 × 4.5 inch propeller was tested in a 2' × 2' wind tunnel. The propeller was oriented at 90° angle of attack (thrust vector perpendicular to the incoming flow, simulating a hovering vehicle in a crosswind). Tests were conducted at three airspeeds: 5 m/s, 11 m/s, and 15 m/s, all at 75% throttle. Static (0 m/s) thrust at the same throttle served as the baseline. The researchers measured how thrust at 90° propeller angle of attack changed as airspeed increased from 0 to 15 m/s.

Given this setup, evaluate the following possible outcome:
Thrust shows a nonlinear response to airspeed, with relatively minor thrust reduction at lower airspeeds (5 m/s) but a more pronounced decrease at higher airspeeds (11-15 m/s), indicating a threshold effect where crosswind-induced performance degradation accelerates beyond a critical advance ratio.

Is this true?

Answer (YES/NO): NO